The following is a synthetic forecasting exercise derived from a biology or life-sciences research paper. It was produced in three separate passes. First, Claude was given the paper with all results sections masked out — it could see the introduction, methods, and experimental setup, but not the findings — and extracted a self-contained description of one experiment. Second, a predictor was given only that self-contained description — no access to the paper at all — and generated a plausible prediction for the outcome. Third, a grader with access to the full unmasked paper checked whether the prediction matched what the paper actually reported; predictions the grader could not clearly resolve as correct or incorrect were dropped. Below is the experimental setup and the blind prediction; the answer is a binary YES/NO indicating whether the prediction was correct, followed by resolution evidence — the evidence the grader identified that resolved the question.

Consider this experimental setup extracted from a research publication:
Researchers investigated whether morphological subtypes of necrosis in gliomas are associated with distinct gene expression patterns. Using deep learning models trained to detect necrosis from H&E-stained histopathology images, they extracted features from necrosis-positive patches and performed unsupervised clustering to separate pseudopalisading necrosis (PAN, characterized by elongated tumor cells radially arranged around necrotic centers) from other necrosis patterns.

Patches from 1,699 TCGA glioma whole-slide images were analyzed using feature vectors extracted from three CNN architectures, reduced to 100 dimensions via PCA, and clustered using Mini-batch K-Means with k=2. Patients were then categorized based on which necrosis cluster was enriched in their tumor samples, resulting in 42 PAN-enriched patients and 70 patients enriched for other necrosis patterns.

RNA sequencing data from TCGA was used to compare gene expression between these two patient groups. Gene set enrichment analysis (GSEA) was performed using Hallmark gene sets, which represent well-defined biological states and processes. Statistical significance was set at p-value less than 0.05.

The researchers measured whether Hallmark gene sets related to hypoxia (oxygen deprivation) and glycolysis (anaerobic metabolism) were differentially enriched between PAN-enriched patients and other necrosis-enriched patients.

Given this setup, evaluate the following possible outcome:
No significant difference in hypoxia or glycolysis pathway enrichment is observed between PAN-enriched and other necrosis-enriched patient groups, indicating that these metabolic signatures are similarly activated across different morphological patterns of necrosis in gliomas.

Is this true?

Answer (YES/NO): NO